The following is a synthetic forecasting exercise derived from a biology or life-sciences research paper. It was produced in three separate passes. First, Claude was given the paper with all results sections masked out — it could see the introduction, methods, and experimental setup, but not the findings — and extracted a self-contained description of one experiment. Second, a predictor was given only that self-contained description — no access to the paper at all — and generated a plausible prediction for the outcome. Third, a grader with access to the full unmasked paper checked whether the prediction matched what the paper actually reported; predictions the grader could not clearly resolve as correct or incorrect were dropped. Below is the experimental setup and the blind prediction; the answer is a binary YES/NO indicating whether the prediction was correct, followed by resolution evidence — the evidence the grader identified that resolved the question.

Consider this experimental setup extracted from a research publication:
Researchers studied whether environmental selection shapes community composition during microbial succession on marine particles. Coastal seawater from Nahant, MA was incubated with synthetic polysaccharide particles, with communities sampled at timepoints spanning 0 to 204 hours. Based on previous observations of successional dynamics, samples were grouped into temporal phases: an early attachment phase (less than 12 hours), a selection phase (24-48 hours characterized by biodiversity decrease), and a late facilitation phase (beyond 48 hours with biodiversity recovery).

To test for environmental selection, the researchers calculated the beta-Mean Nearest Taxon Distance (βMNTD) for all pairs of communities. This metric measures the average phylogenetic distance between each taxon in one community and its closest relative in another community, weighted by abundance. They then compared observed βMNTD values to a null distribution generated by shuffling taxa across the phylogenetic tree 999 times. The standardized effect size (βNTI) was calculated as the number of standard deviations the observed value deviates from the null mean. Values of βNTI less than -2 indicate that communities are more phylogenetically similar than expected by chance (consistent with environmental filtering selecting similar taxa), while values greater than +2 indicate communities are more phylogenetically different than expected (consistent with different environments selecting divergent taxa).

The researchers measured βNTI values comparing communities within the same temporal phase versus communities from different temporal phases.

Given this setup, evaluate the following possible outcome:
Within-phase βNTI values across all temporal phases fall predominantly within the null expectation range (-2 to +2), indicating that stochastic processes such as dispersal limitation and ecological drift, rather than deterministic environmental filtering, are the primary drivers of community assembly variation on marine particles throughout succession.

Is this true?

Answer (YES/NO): NO